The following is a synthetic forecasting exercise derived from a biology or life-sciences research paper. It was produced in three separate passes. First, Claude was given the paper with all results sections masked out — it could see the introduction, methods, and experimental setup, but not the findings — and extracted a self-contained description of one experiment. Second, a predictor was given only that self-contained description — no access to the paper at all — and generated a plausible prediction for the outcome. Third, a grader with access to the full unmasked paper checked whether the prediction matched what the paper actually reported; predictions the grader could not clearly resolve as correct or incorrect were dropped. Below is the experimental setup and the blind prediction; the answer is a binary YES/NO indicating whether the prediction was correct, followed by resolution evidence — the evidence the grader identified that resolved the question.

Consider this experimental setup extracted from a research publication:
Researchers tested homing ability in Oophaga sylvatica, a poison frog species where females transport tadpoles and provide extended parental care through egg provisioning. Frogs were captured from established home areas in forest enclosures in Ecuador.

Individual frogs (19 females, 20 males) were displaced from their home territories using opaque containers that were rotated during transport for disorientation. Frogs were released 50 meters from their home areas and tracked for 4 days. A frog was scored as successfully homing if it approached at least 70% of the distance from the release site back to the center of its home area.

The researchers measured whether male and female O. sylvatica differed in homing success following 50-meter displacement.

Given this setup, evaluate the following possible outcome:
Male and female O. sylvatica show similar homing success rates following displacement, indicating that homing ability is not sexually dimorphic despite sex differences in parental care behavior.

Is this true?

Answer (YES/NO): YES